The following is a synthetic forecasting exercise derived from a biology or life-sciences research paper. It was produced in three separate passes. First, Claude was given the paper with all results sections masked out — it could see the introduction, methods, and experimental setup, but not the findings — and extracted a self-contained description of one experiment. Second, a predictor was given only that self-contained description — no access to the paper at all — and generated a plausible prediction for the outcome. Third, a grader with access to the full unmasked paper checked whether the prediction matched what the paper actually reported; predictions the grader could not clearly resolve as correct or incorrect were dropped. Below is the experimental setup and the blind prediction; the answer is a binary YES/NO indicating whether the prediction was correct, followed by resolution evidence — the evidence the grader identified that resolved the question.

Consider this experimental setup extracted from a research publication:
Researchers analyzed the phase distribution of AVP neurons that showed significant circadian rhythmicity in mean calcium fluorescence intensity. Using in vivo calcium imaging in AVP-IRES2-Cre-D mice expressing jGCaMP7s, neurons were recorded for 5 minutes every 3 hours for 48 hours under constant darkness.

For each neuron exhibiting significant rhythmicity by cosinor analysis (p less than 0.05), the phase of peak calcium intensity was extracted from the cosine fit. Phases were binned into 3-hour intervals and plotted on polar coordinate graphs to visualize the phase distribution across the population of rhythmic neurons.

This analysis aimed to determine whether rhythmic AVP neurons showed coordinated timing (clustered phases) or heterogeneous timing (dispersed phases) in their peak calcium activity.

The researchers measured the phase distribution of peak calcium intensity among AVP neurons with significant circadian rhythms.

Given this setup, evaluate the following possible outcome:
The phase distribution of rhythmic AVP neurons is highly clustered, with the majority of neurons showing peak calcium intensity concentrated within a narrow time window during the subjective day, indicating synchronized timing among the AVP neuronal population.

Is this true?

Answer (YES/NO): NO